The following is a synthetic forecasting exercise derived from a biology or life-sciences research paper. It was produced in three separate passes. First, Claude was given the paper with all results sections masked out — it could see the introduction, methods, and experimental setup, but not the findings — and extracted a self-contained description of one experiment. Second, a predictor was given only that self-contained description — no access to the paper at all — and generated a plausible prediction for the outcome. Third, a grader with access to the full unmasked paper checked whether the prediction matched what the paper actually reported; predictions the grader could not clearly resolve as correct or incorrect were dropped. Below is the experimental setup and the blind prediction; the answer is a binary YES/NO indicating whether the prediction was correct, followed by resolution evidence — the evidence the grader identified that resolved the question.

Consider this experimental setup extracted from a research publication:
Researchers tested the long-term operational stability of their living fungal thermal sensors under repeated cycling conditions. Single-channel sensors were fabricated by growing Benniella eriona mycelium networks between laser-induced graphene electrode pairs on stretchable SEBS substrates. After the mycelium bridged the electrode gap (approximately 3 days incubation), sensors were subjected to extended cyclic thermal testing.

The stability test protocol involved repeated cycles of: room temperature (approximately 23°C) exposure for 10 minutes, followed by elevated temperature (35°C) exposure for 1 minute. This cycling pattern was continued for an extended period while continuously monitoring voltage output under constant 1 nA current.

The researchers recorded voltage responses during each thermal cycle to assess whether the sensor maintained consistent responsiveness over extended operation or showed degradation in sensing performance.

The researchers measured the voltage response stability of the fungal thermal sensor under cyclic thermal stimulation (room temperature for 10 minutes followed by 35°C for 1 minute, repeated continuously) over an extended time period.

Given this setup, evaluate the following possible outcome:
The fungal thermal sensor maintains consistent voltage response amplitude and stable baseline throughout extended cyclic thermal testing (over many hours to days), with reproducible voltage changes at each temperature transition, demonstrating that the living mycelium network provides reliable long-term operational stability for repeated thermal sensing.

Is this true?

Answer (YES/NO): YES